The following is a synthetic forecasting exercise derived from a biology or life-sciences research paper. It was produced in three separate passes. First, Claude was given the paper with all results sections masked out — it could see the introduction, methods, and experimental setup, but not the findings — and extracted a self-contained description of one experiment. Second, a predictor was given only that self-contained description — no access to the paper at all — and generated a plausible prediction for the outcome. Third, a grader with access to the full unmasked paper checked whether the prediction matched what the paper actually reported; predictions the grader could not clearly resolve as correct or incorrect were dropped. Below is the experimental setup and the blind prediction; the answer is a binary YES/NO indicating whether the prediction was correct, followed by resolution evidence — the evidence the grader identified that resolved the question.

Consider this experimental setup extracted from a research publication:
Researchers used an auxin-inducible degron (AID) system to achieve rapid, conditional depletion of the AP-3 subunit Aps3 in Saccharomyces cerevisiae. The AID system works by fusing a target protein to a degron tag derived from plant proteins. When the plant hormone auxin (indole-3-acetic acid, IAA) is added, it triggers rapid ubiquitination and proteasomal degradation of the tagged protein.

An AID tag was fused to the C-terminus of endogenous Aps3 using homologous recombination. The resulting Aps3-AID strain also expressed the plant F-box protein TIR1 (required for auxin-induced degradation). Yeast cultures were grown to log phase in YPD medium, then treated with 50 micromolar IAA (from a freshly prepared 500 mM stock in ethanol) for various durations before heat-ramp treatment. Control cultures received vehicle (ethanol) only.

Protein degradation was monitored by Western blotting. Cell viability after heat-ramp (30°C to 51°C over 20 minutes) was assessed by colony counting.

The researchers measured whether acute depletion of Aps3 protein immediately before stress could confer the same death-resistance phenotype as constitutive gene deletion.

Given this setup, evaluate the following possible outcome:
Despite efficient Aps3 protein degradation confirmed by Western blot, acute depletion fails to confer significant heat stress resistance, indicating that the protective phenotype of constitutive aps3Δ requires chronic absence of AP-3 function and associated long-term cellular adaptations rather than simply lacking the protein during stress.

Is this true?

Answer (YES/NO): NO